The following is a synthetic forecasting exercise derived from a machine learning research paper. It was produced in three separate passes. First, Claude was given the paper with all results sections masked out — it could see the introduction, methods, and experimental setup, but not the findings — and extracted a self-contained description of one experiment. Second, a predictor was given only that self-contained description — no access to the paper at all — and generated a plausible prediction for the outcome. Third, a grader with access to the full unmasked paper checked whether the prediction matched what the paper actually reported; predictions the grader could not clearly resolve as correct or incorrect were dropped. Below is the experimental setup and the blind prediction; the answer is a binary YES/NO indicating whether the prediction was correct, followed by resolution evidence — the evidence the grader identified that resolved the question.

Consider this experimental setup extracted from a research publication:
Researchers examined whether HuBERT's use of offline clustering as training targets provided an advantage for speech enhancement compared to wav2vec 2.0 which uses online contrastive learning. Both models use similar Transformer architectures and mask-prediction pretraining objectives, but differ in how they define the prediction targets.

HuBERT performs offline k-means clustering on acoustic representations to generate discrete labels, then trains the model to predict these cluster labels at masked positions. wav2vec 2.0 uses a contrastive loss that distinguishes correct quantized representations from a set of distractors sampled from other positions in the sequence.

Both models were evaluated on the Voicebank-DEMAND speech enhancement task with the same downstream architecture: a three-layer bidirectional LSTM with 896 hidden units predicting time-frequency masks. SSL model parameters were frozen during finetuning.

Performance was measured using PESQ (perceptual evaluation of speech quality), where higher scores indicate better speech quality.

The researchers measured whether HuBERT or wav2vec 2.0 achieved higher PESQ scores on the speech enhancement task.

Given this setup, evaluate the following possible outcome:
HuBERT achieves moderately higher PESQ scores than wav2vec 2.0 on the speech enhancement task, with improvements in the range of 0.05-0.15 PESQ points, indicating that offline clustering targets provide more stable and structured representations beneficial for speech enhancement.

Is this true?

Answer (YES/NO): NO